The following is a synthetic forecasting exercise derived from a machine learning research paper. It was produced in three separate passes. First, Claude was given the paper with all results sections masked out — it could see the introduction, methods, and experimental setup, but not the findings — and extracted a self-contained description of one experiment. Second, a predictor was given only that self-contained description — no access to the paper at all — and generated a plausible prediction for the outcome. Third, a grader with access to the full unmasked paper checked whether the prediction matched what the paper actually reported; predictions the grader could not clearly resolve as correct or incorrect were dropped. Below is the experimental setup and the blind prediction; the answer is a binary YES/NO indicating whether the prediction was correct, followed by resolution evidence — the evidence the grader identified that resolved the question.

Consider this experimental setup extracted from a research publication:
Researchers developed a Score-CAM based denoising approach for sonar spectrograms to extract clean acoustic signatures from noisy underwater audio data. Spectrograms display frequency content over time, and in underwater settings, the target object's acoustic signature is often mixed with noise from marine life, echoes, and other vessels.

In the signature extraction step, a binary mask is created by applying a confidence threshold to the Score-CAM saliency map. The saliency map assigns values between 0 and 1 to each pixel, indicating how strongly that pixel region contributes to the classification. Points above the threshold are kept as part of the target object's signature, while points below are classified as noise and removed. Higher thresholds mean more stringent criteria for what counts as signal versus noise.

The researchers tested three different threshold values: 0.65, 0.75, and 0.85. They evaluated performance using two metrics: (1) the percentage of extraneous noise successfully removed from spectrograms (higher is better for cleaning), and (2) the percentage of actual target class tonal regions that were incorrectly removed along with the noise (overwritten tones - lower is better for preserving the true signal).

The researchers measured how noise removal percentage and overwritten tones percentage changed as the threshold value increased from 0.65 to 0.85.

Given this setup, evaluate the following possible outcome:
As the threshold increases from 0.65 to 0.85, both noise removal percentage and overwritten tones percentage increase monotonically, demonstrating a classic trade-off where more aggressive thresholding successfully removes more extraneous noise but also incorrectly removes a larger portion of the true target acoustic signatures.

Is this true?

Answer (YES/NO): YES